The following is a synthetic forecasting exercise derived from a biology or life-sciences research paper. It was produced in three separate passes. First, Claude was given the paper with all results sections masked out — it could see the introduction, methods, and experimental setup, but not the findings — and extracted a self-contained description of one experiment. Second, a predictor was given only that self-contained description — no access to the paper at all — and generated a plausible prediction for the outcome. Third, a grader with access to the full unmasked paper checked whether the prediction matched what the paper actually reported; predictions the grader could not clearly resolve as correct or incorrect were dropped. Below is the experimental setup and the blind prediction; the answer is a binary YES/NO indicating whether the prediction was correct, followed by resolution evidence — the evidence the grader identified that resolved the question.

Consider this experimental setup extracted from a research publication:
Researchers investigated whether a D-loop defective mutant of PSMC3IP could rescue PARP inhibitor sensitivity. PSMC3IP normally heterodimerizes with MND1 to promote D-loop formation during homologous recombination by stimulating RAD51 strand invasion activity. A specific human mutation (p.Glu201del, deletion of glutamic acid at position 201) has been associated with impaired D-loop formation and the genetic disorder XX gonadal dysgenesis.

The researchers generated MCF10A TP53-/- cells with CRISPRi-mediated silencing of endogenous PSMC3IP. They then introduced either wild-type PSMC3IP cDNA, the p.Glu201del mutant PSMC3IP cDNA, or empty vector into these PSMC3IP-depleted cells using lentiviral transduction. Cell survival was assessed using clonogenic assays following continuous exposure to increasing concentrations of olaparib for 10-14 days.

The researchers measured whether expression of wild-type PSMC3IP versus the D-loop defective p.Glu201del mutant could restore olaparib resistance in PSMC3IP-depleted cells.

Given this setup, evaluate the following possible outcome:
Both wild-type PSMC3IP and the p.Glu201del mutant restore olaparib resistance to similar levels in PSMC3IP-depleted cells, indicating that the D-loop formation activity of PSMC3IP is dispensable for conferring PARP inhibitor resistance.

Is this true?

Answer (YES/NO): NO